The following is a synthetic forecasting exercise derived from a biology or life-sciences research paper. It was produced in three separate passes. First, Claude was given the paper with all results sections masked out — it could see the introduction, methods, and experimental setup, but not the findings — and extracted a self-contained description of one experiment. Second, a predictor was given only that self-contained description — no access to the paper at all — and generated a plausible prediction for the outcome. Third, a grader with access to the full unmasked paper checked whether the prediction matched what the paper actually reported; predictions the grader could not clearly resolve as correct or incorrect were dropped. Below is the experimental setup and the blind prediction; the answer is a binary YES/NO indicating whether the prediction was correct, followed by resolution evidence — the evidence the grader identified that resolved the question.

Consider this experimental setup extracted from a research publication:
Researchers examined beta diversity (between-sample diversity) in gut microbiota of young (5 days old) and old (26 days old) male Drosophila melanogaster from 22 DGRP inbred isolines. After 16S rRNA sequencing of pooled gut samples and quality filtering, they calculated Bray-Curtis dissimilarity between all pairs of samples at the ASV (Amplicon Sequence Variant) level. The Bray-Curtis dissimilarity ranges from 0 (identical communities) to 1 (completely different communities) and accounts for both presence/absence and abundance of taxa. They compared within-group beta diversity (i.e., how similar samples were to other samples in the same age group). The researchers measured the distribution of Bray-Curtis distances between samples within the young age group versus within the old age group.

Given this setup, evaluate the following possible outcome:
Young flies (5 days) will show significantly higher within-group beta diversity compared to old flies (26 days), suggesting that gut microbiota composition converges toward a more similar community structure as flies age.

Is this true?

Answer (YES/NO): YES